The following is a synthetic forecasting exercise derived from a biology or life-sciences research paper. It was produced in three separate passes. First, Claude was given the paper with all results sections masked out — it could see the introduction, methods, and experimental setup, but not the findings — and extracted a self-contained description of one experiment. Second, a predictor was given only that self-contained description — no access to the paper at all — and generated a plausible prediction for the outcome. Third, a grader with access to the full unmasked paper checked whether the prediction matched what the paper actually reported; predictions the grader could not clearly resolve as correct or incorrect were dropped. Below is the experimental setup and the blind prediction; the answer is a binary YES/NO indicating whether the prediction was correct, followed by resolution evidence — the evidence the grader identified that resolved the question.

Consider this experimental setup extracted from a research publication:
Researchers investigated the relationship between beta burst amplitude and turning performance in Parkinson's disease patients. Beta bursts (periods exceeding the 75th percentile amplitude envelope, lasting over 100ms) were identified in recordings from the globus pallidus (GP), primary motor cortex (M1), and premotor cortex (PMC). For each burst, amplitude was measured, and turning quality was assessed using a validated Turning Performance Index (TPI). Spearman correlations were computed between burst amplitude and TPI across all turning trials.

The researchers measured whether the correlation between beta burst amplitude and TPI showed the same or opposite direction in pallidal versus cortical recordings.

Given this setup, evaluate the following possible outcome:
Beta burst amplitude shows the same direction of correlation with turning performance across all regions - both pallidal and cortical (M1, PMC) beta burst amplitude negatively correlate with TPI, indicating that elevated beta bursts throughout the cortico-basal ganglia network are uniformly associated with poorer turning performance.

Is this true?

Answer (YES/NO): NO